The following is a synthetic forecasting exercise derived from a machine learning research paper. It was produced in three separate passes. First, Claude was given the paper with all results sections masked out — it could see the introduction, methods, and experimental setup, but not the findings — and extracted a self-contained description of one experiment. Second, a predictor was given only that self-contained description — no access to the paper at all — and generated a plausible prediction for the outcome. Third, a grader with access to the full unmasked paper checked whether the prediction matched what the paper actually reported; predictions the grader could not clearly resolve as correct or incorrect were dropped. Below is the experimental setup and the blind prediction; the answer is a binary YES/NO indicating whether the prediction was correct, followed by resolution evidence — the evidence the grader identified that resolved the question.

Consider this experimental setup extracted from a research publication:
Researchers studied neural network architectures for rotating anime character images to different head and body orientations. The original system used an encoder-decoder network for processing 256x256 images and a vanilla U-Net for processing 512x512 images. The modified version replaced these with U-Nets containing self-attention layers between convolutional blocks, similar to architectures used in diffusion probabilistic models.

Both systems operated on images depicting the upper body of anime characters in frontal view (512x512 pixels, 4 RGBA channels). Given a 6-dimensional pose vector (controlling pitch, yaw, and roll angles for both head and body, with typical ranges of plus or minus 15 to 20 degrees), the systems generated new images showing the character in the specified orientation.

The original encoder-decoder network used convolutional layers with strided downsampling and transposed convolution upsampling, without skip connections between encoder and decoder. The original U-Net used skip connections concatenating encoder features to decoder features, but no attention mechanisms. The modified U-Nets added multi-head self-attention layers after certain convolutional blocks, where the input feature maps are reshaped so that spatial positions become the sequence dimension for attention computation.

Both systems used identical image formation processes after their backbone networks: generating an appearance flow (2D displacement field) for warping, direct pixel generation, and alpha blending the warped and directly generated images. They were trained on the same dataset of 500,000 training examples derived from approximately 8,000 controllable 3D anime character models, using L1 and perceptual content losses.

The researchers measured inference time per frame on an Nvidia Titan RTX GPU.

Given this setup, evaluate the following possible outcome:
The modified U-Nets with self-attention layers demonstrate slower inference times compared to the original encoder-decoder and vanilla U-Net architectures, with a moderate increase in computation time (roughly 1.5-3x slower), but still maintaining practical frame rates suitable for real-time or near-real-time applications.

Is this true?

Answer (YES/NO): NO